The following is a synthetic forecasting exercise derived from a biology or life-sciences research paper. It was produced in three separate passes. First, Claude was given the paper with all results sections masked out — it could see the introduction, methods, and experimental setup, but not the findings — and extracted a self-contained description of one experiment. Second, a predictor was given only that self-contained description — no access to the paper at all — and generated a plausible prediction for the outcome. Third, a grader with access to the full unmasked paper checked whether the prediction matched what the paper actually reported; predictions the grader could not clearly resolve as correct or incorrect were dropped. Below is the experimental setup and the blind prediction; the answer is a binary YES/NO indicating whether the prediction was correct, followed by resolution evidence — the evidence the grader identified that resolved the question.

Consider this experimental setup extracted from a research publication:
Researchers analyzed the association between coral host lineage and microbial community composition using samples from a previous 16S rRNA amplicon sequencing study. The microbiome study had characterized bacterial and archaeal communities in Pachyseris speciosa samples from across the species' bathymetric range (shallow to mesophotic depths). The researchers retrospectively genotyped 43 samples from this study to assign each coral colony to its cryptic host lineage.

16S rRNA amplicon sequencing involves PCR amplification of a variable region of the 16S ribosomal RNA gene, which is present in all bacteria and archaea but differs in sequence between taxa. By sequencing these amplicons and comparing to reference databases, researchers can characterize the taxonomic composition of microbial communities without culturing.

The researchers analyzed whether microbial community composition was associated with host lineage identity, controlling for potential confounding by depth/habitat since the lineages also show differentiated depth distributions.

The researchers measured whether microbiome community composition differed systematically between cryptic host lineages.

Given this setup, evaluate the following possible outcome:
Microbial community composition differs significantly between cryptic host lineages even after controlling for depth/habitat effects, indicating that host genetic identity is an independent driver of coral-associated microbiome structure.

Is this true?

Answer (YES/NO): NO